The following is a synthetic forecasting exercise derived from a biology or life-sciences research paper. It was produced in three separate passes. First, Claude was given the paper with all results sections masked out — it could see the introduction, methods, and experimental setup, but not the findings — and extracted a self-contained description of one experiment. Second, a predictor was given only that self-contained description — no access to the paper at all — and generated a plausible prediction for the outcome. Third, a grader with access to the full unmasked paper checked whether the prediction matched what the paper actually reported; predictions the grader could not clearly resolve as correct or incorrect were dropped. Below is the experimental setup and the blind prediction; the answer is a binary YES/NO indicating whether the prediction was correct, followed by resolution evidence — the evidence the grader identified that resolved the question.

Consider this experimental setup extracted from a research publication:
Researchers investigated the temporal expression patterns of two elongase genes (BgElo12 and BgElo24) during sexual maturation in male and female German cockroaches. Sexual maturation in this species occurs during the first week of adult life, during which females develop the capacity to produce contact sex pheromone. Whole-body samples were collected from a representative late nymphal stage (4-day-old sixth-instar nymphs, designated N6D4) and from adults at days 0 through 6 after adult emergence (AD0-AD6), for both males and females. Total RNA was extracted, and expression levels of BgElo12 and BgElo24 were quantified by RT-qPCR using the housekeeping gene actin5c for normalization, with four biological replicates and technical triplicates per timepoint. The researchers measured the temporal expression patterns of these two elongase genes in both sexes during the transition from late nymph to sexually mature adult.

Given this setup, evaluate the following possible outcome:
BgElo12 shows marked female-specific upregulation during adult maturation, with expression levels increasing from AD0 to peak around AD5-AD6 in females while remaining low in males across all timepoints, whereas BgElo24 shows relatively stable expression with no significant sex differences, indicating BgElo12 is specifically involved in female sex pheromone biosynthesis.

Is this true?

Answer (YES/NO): NO